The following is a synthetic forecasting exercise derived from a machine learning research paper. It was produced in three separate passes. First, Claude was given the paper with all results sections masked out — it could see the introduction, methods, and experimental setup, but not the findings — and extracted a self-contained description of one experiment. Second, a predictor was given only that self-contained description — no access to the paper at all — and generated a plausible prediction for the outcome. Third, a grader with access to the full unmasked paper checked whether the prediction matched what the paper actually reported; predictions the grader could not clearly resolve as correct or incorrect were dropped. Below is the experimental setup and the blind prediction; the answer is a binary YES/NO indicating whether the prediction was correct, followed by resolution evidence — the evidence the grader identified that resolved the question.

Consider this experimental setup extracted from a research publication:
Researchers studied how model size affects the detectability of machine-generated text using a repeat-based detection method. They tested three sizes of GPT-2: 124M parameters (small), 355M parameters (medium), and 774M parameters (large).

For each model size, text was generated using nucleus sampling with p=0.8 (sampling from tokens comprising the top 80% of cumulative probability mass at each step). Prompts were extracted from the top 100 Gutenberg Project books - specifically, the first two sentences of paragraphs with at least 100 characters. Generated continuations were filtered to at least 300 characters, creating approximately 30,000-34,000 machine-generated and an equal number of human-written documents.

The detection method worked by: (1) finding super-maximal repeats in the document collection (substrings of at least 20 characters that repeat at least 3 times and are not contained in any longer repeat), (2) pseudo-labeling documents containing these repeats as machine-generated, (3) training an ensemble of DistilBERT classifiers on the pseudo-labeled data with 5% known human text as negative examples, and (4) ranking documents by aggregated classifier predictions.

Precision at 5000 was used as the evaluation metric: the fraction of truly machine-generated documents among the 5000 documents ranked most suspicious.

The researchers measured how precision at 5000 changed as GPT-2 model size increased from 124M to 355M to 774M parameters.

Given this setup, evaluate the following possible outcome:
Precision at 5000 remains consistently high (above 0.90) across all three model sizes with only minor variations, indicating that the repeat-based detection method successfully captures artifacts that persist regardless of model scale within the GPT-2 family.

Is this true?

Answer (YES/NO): NO